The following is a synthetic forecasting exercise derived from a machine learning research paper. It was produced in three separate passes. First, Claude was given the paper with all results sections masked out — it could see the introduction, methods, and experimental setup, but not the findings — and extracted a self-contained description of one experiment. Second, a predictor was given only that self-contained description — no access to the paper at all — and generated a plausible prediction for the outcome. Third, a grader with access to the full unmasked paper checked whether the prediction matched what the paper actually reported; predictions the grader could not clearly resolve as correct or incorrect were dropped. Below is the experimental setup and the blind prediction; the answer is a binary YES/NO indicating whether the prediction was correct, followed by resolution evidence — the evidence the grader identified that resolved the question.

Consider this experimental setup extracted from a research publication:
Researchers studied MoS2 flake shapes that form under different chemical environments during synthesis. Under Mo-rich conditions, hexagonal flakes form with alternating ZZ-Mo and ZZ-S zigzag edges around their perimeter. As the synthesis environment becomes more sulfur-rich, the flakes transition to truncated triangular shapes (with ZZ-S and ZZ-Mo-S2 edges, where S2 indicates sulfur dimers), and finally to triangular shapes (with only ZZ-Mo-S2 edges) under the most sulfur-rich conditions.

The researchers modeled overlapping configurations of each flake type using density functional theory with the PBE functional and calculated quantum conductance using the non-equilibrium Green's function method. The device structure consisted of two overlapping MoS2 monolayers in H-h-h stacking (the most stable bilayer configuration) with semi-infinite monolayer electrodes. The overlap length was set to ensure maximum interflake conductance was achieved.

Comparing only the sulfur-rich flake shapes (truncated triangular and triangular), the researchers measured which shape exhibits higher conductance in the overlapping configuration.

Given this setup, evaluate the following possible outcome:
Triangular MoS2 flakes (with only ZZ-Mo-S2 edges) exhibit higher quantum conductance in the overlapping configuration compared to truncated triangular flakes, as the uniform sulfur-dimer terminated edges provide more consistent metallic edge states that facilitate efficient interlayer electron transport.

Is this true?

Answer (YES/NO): NO